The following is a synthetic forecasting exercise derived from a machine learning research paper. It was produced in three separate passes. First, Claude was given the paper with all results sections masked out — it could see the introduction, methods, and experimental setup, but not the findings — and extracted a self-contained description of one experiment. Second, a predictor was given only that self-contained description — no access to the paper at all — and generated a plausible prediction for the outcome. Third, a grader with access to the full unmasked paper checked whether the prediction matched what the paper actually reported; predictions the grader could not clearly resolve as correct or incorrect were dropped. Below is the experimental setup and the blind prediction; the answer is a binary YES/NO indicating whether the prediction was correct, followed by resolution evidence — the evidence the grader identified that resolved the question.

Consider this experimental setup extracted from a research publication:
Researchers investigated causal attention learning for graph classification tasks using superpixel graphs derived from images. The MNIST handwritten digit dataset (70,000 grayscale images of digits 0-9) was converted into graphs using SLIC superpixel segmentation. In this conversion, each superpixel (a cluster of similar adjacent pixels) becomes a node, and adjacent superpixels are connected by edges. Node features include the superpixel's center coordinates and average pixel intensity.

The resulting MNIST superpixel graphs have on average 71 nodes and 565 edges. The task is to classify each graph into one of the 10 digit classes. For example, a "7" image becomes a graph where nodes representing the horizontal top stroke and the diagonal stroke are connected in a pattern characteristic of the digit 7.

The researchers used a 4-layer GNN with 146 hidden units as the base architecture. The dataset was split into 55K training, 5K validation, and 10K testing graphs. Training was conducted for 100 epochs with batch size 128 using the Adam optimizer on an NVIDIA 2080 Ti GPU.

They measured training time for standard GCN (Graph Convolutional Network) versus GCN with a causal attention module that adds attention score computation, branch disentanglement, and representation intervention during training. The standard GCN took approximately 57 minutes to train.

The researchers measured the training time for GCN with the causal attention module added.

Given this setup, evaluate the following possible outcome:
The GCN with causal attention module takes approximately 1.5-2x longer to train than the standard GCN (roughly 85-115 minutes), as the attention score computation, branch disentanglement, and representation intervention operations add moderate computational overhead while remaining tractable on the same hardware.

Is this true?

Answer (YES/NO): NO